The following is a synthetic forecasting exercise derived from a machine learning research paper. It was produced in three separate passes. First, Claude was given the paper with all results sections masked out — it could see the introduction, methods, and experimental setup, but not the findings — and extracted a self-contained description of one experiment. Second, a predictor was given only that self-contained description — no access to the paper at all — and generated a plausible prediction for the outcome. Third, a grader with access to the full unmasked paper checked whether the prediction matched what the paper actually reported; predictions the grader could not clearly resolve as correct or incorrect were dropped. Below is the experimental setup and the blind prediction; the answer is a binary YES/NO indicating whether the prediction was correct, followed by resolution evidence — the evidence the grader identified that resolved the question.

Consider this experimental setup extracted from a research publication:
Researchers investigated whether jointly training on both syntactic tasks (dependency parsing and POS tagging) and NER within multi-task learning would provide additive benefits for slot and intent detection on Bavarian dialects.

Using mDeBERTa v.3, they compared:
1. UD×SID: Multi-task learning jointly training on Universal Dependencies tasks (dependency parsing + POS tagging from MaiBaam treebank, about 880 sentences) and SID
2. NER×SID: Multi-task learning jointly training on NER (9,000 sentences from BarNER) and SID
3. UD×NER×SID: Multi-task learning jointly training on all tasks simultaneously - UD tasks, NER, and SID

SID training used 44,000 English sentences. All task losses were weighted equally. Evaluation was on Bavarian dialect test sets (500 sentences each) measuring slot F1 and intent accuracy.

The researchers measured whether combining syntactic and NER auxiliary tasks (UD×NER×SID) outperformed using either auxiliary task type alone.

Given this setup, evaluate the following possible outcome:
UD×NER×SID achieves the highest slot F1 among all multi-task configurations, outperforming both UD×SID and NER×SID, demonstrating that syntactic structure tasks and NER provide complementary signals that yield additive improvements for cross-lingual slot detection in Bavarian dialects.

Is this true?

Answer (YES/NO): NO